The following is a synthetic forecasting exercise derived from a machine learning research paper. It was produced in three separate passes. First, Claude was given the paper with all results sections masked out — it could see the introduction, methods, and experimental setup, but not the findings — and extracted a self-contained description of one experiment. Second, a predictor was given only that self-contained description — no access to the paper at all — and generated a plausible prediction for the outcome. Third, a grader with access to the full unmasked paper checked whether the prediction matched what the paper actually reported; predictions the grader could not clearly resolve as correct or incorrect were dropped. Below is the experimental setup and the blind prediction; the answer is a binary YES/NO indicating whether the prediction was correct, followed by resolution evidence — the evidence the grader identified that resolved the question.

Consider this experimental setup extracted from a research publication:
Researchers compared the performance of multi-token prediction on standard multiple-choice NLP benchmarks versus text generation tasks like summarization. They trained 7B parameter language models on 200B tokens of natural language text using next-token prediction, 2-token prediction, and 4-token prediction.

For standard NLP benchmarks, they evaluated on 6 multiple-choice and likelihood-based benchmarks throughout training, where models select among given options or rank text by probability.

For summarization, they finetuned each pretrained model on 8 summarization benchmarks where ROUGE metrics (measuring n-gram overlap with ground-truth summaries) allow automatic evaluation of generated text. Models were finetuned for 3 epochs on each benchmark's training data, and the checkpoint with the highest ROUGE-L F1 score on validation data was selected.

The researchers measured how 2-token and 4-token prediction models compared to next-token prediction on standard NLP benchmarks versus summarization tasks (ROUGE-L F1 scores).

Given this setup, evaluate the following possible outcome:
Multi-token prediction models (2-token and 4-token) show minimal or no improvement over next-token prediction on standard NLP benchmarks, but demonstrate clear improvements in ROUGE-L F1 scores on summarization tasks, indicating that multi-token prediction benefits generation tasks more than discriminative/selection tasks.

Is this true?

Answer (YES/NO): NO